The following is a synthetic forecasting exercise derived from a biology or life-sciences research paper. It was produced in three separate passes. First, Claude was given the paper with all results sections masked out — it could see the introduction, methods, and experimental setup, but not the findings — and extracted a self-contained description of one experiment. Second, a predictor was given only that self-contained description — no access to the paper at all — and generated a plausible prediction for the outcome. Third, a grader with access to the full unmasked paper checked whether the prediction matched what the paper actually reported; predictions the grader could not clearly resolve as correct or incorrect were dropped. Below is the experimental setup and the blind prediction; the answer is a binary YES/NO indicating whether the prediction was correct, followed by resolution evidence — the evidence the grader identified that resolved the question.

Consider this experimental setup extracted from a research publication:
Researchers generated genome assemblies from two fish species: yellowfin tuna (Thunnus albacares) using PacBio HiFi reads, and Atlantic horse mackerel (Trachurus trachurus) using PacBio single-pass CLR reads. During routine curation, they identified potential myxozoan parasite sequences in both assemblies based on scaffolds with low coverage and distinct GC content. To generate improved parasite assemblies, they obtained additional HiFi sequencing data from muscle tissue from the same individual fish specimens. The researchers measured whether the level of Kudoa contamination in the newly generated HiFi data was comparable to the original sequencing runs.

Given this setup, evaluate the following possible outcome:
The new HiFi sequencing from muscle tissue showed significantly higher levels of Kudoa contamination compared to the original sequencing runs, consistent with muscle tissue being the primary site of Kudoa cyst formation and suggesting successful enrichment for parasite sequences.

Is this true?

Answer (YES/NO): NO